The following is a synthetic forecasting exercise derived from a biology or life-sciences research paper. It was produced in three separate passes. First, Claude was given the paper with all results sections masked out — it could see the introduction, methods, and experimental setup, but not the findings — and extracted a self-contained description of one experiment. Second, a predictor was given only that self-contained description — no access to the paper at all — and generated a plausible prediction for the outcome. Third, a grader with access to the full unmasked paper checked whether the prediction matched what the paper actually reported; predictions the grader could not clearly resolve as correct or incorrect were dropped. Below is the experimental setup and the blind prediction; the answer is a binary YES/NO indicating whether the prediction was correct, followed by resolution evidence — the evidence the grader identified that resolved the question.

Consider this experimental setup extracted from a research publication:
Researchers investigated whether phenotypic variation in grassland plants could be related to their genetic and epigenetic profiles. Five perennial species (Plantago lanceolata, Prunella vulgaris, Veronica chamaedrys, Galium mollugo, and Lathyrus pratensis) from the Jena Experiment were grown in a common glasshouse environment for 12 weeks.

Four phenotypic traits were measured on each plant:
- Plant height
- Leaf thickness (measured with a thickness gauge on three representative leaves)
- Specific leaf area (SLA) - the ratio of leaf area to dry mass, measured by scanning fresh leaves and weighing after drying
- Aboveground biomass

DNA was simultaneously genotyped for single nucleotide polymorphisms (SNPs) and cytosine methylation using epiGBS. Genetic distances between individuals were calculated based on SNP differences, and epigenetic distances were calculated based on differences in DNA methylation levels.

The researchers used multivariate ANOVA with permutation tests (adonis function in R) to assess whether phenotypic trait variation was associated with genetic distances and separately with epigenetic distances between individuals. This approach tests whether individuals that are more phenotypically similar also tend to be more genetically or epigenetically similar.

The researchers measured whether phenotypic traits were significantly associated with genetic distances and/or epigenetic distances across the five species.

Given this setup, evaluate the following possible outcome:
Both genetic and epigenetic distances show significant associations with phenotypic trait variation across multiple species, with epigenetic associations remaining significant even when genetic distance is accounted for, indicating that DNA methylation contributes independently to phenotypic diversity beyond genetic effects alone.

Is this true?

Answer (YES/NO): NO